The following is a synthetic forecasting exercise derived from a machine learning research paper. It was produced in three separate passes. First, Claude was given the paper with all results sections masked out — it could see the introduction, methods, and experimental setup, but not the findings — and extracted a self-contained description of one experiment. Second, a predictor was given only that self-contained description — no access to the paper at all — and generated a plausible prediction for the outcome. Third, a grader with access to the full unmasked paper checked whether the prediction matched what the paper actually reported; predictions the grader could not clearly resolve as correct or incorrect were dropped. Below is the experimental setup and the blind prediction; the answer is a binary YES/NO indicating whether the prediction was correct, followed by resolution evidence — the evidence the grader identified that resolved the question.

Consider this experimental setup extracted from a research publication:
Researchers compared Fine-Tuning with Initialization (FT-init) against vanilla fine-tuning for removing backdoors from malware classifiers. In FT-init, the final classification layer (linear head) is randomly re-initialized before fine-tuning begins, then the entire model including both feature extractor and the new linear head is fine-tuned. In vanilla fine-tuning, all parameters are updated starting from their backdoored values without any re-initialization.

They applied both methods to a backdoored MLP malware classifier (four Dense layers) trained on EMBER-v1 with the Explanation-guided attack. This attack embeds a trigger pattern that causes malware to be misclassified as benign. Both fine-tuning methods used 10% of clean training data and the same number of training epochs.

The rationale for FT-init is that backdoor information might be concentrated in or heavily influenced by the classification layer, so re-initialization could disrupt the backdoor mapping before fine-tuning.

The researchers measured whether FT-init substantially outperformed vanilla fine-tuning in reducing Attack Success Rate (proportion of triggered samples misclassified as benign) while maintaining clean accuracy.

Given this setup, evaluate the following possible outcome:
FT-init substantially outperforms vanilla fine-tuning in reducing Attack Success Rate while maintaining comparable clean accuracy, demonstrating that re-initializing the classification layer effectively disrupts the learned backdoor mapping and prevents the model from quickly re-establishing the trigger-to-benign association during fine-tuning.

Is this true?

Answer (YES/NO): NO